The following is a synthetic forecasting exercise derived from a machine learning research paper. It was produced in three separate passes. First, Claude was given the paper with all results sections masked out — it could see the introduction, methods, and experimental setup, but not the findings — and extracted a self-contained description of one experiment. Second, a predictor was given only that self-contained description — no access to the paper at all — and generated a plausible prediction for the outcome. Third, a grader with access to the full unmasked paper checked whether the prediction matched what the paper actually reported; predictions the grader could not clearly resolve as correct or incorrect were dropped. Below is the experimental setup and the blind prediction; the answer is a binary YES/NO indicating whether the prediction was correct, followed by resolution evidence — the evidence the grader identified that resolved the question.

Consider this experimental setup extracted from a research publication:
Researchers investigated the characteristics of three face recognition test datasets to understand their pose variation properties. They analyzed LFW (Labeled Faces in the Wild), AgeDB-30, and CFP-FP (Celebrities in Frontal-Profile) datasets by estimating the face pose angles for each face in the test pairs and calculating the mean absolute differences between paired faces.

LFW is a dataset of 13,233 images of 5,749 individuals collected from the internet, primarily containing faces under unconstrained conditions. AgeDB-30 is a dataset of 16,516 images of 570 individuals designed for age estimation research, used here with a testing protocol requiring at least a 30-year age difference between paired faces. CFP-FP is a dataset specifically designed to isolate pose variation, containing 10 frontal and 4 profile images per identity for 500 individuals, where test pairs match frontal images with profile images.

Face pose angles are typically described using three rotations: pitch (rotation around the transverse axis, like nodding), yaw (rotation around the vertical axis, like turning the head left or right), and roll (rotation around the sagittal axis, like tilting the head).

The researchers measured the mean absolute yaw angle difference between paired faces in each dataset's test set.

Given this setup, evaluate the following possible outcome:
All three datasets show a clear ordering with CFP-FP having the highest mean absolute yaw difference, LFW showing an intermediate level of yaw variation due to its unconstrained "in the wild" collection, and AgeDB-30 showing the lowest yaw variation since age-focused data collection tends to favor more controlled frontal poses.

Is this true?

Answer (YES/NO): NO